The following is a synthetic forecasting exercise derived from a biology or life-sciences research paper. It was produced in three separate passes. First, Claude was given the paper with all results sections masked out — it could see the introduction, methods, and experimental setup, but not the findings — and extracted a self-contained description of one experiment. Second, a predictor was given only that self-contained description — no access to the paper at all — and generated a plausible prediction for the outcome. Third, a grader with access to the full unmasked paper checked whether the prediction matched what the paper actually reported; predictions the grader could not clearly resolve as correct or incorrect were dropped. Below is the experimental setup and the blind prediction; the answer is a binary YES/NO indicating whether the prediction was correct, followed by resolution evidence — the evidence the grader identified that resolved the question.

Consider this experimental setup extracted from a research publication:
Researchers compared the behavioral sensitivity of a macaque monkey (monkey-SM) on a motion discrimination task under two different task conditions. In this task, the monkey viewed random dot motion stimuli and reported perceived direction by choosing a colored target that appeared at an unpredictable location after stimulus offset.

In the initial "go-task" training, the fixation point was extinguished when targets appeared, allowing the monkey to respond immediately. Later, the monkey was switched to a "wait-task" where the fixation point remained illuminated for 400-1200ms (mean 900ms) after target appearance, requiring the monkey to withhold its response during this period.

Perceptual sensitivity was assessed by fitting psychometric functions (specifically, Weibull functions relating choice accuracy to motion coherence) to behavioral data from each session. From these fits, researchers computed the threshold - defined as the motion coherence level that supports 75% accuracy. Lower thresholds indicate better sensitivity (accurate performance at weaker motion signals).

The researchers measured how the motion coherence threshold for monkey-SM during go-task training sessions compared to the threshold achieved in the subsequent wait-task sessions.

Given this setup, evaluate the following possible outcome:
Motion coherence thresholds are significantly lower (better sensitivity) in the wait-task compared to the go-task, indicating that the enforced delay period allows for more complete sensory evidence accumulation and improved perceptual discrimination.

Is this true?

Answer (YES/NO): YES